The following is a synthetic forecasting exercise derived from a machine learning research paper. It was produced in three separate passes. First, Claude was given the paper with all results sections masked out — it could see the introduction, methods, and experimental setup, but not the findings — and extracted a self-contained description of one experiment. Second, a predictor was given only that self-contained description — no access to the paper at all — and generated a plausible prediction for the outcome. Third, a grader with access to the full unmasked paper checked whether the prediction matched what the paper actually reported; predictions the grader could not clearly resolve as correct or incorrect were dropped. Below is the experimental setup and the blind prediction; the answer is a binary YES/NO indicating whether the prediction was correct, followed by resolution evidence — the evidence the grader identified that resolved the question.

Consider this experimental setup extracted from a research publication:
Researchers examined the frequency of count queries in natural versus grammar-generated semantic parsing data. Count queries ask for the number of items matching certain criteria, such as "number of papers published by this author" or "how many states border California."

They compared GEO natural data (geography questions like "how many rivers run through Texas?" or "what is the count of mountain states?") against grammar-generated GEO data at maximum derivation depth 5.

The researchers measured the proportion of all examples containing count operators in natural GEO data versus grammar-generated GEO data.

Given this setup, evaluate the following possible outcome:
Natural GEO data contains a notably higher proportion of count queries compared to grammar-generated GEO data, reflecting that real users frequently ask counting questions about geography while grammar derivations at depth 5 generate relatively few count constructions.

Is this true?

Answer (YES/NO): YES